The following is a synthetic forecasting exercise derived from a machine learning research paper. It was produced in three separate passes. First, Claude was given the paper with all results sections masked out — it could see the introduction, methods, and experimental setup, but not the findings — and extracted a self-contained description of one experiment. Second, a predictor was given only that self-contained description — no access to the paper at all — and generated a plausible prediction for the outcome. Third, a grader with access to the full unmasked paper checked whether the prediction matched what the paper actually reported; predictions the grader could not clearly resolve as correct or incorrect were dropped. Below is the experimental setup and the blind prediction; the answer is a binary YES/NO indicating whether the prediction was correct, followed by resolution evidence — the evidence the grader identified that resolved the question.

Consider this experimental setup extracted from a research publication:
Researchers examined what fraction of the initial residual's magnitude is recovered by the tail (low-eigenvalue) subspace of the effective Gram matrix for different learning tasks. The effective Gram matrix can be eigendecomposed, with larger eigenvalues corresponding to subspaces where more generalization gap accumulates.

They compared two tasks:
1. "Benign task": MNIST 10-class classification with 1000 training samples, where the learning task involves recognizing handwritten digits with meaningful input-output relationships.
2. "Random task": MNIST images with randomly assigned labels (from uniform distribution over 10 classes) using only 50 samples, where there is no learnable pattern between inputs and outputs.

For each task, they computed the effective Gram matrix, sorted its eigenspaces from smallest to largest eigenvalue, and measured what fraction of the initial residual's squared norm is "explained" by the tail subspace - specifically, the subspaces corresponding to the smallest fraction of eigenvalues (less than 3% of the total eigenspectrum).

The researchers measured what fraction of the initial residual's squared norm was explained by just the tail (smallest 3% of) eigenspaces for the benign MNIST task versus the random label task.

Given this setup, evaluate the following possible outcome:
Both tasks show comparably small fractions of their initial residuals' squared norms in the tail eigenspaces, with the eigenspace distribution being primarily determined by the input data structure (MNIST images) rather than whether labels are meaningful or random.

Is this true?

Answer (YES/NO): NO